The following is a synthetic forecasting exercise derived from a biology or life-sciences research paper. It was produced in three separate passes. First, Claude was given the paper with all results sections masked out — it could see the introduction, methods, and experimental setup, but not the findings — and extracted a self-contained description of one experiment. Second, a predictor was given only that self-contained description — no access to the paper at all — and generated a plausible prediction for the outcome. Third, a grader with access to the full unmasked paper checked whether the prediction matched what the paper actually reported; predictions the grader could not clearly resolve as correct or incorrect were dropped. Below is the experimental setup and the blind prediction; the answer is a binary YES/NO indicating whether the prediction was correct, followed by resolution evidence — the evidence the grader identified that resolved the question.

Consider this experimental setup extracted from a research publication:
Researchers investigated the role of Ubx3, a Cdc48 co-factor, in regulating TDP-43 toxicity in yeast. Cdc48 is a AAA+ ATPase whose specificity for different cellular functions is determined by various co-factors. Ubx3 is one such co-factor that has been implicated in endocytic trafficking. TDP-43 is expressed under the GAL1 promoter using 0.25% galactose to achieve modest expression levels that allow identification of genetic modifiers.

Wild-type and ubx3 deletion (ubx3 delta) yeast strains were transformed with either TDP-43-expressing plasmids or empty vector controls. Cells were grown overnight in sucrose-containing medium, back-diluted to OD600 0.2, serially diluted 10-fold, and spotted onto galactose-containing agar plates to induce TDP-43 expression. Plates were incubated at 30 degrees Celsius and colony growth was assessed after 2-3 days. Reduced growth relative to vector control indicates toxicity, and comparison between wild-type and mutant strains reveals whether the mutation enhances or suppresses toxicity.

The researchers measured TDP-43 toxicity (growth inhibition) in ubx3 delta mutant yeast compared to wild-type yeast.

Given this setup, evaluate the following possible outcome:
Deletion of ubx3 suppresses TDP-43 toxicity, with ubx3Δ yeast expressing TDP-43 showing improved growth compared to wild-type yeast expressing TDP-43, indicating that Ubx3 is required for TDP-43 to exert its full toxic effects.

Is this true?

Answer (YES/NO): NO